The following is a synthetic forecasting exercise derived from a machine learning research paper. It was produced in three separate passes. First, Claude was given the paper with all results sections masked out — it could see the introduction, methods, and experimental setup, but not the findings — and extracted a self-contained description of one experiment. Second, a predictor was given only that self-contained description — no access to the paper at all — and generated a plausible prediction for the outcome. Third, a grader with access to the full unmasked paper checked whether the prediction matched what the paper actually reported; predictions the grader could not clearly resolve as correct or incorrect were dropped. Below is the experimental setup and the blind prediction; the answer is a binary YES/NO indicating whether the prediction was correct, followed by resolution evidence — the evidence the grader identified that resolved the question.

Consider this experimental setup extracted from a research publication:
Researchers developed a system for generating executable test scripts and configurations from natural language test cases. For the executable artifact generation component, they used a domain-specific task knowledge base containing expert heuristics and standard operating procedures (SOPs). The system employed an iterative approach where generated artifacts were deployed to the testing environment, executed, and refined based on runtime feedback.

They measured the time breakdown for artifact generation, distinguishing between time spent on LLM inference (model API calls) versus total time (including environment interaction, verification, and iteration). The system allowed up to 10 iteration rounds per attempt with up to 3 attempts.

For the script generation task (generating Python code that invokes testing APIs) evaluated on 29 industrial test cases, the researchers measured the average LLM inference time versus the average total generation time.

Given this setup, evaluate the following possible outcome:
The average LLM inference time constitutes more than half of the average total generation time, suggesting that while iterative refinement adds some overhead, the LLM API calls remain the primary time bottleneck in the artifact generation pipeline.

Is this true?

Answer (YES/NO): YES